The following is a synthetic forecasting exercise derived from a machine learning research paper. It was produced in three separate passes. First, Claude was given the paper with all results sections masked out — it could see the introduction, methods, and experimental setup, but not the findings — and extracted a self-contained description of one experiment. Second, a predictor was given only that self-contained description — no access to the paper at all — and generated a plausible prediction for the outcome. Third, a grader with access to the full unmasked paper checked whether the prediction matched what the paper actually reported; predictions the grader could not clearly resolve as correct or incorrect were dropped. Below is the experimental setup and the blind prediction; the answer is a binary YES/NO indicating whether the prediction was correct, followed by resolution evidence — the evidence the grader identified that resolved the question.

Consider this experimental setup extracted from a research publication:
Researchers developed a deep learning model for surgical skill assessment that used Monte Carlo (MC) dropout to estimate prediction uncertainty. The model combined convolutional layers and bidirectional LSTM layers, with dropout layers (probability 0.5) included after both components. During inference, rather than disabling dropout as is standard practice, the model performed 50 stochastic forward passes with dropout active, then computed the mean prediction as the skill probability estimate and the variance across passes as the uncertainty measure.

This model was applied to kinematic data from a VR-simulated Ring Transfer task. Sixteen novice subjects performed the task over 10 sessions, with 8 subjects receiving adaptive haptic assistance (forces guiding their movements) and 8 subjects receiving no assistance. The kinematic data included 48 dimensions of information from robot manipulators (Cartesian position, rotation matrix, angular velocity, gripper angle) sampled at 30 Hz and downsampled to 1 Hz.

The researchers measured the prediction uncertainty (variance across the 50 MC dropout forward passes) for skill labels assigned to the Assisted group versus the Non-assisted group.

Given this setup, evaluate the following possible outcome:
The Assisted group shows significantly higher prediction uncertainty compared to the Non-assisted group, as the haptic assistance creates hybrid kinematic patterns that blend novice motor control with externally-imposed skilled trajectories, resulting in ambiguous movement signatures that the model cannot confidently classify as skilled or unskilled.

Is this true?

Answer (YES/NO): NO